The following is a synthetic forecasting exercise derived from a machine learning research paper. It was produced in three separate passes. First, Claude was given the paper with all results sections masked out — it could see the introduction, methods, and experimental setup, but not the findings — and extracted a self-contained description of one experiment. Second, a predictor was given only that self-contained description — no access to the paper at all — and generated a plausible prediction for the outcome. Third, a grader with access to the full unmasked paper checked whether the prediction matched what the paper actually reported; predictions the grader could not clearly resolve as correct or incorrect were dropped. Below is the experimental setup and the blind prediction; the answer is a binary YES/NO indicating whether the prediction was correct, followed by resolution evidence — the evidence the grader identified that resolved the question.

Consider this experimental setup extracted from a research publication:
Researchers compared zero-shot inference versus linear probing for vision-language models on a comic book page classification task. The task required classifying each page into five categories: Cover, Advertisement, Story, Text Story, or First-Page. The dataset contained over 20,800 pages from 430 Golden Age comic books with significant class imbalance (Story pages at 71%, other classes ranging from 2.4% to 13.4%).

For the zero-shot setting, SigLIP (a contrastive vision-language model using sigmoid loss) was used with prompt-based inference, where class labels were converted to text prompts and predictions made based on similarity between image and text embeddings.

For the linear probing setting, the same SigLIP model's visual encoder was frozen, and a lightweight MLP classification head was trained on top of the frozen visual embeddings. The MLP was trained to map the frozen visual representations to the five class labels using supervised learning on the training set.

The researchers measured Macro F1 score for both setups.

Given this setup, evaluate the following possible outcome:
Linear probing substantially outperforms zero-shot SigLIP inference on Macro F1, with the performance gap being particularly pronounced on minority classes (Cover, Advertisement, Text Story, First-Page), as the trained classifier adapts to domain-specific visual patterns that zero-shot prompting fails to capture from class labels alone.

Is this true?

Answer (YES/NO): NO